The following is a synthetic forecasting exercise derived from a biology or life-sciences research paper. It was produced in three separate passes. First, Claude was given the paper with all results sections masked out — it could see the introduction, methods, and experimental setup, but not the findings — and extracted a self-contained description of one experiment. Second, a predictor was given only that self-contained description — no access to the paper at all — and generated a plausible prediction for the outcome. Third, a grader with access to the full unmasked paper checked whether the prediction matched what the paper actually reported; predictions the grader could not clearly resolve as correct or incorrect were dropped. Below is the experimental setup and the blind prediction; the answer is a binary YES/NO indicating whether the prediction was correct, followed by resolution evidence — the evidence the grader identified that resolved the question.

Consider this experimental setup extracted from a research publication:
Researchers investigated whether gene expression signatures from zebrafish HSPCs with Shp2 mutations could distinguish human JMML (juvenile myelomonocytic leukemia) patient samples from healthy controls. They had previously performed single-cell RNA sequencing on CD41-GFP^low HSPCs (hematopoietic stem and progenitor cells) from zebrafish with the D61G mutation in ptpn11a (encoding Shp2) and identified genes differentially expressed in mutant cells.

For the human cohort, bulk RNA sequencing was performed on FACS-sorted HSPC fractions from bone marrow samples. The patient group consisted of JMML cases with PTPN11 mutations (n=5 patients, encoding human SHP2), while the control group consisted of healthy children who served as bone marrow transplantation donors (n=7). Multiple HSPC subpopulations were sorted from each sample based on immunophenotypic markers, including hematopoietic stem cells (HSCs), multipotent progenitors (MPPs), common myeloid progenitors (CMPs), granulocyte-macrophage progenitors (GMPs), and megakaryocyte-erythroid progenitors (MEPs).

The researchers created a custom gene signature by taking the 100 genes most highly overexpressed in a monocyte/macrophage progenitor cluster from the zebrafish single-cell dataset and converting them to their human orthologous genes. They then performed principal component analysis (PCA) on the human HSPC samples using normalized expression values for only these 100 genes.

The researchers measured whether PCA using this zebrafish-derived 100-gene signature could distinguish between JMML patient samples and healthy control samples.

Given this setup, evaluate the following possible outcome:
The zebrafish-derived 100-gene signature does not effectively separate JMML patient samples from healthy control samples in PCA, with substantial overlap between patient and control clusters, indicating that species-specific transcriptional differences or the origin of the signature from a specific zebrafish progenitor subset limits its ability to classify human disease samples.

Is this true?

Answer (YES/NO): NO